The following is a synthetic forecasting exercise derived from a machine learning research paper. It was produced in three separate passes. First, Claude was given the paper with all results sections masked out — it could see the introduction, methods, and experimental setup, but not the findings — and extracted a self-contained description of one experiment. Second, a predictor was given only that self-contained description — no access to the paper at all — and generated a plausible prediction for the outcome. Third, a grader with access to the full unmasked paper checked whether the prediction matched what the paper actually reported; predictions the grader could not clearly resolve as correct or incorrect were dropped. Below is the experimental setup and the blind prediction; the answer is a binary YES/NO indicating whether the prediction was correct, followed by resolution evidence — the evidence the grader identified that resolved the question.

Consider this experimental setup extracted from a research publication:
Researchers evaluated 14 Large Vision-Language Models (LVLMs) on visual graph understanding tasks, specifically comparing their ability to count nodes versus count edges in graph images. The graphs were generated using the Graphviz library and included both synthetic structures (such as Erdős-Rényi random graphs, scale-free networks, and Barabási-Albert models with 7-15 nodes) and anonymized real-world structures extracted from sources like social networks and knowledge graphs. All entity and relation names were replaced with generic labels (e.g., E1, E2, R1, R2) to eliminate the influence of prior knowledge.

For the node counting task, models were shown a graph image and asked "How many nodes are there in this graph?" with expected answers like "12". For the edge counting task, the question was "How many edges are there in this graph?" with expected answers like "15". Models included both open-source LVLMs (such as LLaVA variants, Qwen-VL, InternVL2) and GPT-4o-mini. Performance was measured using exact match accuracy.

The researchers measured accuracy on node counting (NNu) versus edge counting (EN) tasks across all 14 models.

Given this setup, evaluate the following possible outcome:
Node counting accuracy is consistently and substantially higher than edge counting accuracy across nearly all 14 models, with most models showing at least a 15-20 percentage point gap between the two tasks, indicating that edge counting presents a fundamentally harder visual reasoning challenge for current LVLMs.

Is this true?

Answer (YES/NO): YES